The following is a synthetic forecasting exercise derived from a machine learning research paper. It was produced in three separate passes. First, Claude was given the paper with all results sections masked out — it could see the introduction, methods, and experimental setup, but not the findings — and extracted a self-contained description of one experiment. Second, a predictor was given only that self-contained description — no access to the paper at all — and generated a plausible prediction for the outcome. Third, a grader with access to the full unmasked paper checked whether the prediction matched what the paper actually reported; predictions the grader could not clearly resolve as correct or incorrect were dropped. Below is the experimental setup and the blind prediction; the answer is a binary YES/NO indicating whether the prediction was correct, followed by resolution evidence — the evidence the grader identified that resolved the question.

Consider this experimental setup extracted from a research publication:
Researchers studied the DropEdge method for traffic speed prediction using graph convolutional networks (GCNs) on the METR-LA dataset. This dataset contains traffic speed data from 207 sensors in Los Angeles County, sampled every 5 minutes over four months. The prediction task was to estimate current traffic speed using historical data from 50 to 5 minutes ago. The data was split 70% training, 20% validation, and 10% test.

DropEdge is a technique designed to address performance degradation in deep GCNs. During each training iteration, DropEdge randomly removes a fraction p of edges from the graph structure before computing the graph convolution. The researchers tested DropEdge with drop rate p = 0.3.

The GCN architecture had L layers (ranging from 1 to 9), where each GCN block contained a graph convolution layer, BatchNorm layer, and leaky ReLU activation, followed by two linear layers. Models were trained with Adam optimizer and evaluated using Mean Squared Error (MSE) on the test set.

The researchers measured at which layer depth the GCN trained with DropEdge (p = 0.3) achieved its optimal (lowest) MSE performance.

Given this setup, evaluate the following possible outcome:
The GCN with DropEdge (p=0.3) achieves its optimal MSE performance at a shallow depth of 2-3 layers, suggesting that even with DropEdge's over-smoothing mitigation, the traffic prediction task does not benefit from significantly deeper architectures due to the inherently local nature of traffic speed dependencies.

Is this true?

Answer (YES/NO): YES